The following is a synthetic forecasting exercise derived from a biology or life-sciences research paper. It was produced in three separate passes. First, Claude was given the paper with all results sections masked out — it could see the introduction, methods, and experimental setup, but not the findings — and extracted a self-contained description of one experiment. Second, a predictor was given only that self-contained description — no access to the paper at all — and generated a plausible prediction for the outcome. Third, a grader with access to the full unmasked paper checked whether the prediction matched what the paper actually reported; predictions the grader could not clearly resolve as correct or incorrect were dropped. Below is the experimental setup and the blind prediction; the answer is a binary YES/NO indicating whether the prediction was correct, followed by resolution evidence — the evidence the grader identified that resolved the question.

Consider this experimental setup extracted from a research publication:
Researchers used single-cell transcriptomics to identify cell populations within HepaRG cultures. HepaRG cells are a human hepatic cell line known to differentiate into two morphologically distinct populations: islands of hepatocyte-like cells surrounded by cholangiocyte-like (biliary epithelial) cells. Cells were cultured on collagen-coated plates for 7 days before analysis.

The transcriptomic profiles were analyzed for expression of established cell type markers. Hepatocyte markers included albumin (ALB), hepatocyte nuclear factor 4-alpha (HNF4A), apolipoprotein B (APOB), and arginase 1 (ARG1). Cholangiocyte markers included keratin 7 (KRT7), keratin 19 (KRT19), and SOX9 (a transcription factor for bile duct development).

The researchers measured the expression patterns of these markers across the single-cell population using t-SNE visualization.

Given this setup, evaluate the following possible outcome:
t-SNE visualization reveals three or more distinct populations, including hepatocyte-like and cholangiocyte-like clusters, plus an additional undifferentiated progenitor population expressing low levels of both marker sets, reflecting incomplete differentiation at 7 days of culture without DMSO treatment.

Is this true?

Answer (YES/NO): NO